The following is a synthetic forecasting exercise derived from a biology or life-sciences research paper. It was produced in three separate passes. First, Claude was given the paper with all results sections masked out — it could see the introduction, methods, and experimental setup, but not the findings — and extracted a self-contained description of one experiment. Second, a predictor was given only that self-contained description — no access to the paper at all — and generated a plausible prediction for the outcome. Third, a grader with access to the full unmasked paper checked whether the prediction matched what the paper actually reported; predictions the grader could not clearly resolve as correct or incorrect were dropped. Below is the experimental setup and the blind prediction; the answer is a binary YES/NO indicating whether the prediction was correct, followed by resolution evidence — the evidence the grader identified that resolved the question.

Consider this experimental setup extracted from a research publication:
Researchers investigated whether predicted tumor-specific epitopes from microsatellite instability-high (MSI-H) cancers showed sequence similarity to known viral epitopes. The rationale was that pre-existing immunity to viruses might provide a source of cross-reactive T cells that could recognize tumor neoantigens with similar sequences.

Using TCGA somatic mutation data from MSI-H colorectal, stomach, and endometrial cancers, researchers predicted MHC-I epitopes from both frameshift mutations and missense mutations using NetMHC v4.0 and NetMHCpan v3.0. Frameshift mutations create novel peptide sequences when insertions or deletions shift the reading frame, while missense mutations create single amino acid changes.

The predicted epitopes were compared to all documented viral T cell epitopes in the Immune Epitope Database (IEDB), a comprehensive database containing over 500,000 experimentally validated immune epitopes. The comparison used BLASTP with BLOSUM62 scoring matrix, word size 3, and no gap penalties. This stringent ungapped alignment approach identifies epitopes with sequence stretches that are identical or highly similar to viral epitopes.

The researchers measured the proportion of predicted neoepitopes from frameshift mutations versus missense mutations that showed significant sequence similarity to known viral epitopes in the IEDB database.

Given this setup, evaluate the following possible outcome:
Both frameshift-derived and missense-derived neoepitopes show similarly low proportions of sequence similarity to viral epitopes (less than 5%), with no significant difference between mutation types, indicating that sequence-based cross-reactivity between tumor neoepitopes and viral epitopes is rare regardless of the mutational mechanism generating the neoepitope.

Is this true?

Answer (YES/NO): NO